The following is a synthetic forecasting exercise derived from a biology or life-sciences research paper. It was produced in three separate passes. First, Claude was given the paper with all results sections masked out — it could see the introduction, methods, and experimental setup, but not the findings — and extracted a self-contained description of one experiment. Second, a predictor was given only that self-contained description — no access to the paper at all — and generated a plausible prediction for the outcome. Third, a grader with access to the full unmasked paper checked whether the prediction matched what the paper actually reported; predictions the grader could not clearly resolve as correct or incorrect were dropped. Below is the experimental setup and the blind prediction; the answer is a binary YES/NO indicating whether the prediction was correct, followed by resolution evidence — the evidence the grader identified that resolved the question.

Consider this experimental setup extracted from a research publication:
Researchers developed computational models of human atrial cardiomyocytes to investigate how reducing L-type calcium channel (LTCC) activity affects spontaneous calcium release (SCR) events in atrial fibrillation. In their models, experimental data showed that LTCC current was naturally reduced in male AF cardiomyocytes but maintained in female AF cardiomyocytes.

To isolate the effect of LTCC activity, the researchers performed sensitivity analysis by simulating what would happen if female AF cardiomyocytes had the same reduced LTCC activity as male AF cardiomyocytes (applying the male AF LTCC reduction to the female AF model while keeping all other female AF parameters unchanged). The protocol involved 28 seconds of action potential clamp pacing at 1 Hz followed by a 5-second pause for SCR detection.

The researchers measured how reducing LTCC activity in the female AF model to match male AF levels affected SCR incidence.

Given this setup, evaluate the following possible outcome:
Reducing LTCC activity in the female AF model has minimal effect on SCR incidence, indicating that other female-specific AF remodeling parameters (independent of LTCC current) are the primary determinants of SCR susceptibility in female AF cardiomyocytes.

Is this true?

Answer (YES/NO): NO